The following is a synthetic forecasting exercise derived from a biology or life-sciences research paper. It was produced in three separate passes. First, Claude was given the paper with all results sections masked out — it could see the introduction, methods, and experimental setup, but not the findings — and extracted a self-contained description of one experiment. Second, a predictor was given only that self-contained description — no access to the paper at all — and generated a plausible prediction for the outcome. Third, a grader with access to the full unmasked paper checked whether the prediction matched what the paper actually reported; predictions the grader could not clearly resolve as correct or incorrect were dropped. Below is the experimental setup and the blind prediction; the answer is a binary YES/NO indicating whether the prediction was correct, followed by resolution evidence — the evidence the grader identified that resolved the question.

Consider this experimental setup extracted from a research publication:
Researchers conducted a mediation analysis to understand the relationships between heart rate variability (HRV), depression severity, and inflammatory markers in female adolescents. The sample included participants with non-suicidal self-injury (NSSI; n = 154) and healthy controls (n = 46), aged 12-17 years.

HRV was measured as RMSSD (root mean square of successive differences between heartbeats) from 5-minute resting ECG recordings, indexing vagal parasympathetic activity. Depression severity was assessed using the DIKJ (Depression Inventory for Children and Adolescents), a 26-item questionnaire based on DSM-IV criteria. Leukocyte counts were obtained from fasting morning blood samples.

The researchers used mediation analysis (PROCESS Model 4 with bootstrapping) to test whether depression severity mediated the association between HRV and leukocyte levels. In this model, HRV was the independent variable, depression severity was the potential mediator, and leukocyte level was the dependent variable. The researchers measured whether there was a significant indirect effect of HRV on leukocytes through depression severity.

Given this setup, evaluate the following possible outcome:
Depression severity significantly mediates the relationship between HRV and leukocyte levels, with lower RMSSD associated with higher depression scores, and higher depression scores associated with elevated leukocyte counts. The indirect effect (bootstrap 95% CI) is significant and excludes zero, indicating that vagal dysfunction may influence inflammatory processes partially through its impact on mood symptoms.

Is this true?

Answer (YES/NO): YES